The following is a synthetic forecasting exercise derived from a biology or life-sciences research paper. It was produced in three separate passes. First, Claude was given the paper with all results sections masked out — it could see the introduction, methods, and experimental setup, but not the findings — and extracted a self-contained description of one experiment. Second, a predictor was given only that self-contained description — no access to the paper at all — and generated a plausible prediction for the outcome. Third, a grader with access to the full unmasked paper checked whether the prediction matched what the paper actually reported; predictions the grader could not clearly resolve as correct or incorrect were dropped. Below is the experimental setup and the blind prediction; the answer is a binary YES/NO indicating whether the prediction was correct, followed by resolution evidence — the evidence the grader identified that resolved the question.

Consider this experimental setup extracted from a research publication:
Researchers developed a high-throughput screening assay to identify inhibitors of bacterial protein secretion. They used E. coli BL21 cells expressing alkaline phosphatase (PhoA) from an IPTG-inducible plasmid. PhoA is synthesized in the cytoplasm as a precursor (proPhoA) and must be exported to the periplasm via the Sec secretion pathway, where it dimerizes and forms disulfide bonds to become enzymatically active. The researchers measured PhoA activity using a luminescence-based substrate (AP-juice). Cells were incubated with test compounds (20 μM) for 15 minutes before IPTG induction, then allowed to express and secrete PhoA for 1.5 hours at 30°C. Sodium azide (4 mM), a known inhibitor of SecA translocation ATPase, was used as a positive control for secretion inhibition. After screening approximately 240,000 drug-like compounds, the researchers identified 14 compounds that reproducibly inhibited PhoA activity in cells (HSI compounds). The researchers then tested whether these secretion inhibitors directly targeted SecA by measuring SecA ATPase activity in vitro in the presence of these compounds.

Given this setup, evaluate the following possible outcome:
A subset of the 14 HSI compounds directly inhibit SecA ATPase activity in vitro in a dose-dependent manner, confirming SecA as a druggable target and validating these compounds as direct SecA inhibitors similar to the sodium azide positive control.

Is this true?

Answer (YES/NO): NO